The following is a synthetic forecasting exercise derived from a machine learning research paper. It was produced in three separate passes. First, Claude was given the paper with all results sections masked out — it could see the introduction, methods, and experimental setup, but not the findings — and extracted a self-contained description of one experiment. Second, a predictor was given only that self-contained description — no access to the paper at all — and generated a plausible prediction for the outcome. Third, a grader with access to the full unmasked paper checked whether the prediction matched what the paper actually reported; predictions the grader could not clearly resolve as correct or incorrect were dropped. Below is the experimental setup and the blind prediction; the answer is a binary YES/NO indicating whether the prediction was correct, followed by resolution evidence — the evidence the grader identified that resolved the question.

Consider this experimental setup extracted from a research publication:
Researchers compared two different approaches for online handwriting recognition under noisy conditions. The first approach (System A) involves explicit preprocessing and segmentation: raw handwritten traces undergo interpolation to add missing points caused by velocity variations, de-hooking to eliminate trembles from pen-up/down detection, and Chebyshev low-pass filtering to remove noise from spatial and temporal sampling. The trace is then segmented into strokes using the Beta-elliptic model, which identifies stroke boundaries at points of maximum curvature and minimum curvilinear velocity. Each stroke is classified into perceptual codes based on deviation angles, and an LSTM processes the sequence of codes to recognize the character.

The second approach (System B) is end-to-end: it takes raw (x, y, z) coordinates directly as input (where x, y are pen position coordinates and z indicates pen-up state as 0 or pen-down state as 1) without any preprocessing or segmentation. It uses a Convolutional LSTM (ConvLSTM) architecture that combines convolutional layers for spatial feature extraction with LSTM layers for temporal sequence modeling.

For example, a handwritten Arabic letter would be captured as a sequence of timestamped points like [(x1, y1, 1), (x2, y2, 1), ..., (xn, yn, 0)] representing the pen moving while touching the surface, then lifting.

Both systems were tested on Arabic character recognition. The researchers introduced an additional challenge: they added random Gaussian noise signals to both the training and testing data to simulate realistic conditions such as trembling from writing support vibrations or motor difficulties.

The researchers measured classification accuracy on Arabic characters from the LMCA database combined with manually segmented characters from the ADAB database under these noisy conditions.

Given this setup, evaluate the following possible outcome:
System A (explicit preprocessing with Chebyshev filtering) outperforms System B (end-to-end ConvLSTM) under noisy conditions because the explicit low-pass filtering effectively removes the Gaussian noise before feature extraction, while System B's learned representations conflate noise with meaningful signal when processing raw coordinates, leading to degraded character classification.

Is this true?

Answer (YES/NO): YES